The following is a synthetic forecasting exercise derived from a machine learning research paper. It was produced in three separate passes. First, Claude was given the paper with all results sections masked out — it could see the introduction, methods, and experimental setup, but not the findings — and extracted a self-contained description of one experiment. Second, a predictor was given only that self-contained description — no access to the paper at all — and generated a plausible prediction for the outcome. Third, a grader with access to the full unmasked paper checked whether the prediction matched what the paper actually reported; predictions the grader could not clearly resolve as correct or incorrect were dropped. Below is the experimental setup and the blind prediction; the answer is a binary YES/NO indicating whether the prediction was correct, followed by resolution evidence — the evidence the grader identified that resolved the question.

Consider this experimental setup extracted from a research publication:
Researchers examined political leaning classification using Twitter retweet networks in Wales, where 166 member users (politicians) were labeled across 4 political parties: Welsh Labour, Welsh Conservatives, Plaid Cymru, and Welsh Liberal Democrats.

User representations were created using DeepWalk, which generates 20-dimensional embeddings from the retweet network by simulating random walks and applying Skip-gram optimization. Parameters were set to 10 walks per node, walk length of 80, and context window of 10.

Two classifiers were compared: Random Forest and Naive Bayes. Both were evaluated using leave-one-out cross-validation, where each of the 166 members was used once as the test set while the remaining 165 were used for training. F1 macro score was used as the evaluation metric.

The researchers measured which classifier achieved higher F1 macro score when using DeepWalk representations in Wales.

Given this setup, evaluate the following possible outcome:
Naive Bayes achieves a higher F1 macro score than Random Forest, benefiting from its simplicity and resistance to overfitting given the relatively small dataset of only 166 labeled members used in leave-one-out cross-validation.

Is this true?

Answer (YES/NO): NO